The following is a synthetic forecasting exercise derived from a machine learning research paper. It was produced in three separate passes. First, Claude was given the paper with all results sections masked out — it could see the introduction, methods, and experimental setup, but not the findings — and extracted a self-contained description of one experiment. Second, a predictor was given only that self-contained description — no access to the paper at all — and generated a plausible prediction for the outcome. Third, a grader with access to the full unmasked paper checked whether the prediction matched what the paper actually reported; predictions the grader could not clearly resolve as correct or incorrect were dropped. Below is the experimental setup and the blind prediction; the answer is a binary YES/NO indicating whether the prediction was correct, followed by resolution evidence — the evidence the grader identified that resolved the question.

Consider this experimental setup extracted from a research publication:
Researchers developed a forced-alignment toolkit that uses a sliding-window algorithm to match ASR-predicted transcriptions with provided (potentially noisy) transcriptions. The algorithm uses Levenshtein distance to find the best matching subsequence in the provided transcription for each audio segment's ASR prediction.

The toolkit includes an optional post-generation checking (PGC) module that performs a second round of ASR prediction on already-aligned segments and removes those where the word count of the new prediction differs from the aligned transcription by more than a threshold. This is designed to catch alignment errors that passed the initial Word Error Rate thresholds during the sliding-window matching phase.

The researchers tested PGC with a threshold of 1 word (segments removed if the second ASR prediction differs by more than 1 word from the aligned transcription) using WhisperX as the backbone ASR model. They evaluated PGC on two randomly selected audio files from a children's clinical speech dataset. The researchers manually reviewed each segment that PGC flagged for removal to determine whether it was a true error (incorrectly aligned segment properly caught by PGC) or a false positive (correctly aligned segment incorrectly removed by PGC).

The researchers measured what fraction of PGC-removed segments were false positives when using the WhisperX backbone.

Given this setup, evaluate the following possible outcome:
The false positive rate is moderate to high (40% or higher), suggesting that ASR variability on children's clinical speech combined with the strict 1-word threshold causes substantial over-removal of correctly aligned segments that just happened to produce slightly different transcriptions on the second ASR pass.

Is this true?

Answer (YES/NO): YES